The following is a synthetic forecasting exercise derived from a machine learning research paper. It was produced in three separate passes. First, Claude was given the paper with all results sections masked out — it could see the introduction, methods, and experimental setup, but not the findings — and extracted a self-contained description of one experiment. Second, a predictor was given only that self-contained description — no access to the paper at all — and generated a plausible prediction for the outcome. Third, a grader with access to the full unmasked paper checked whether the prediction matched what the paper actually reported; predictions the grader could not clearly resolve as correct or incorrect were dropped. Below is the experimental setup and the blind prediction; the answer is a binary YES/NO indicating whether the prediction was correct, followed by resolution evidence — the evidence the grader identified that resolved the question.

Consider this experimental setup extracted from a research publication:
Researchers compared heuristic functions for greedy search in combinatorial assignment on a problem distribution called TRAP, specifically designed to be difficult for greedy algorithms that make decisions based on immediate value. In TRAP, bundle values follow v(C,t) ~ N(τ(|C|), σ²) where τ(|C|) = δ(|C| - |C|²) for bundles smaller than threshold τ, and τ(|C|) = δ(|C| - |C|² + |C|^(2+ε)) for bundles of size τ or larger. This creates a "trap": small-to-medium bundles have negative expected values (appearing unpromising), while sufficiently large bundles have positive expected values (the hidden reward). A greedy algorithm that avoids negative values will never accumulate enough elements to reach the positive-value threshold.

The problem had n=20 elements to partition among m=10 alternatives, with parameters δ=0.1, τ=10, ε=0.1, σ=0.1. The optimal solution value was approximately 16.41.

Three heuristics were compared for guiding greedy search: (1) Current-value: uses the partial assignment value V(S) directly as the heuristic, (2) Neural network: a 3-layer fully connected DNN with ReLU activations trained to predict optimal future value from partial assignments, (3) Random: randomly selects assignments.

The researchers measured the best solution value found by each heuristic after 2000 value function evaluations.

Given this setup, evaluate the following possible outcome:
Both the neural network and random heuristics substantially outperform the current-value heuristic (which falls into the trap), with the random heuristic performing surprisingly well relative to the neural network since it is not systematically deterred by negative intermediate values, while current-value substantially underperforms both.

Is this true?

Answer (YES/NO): NO